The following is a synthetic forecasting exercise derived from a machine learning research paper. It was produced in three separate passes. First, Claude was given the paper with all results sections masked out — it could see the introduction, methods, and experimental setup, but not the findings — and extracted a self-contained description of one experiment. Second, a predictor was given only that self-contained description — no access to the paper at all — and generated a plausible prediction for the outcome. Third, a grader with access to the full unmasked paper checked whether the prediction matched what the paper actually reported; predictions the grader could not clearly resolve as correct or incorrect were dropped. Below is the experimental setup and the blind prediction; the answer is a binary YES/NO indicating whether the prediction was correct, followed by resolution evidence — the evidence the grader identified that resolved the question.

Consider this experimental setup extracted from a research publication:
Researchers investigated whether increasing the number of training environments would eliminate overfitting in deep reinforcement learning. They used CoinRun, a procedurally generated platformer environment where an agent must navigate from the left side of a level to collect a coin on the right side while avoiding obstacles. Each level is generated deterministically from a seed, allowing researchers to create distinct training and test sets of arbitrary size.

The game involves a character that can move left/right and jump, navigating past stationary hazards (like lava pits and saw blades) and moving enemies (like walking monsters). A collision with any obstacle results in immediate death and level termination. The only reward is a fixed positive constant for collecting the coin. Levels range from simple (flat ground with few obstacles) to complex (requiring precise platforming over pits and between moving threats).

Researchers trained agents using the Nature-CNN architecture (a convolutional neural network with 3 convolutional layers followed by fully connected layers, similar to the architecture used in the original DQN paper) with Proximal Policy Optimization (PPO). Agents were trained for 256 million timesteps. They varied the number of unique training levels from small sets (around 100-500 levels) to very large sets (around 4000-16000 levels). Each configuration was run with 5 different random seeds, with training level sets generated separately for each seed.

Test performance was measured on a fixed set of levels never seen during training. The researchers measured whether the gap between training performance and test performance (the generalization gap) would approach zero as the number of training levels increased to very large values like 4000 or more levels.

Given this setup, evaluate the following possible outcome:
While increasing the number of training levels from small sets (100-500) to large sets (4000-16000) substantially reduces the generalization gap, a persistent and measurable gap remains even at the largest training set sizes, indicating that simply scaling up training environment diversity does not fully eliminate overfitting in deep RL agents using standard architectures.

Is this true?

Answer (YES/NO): YES